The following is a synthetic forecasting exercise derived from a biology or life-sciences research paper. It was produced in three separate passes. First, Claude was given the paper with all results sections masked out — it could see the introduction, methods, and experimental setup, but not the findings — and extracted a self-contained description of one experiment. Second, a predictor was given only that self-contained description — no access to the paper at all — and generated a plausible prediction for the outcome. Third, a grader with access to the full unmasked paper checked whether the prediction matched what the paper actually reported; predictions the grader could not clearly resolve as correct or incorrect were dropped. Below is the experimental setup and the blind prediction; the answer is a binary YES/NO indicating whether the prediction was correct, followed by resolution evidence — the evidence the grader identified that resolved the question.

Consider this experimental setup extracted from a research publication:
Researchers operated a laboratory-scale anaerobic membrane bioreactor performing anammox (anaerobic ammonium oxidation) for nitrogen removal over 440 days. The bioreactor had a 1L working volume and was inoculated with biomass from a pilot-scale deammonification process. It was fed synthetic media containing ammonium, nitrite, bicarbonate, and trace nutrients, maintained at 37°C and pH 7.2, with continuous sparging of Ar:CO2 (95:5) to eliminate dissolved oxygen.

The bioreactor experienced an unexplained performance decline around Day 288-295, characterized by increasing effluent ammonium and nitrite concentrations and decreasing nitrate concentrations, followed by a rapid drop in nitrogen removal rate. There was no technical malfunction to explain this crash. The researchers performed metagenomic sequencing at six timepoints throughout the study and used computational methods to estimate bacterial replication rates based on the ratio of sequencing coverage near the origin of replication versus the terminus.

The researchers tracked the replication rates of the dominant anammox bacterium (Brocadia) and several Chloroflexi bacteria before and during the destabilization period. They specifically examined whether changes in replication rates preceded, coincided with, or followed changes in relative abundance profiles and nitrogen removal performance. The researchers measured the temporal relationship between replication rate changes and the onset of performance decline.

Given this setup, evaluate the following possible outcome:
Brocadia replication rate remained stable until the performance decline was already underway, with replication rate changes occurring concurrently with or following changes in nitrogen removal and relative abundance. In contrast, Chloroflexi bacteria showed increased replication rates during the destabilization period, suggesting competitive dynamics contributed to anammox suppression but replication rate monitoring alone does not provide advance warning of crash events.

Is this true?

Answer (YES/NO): NO